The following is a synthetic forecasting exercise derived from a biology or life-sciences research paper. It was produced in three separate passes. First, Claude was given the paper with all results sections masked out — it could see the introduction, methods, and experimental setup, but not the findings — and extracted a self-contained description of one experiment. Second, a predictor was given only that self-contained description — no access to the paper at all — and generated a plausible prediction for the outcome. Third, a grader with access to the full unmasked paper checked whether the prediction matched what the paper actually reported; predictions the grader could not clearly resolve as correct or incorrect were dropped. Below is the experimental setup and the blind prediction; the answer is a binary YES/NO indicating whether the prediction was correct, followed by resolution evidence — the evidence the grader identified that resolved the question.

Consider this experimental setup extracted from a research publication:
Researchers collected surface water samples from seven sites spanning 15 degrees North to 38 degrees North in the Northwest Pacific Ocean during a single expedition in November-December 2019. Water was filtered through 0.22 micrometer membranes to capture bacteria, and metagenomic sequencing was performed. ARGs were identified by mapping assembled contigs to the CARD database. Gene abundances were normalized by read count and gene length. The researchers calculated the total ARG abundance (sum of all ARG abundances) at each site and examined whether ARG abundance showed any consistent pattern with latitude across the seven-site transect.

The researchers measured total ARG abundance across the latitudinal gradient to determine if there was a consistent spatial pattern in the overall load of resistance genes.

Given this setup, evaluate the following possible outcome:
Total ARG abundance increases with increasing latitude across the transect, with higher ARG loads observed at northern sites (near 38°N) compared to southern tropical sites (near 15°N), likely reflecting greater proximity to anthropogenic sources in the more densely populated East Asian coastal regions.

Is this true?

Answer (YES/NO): NO